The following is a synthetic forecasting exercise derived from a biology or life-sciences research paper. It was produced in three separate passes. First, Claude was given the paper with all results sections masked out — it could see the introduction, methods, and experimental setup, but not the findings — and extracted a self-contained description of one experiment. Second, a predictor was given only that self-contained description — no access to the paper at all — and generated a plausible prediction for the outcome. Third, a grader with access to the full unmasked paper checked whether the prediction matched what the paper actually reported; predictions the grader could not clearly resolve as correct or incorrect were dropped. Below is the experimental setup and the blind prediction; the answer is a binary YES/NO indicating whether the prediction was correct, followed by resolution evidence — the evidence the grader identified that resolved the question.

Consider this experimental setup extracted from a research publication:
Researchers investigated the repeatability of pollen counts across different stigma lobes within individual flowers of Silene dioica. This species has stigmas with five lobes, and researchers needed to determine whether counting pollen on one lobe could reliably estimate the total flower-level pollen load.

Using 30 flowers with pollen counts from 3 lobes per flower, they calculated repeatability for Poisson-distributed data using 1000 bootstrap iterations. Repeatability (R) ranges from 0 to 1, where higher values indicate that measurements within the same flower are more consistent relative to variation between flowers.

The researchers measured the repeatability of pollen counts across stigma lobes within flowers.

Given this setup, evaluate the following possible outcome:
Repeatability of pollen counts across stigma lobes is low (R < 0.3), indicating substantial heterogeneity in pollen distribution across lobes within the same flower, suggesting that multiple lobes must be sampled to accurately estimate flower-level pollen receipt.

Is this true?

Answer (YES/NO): NO